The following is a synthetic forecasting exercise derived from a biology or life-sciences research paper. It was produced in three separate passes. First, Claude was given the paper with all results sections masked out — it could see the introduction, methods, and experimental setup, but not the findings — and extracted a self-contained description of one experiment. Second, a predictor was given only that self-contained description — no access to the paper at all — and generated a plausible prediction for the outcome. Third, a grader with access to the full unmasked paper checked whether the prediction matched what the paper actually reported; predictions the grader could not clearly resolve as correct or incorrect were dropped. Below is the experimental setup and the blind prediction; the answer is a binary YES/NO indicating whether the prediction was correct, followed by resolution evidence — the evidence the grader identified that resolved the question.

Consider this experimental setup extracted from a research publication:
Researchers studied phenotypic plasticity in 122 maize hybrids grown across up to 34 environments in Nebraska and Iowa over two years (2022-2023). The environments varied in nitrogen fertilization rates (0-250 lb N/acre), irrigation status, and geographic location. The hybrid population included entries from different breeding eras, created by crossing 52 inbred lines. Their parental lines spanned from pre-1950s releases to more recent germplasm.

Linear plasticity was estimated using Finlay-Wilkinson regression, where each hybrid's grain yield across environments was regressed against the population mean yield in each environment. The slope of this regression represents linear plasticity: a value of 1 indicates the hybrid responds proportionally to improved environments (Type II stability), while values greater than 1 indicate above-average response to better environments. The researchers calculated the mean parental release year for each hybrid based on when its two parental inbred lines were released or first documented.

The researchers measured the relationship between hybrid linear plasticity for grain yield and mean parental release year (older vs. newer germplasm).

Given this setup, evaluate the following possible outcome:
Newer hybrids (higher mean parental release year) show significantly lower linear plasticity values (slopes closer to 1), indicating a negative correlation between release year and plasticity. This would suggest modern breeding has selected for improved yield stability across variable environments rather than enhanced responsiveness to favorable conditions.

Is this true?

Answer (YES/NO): NO